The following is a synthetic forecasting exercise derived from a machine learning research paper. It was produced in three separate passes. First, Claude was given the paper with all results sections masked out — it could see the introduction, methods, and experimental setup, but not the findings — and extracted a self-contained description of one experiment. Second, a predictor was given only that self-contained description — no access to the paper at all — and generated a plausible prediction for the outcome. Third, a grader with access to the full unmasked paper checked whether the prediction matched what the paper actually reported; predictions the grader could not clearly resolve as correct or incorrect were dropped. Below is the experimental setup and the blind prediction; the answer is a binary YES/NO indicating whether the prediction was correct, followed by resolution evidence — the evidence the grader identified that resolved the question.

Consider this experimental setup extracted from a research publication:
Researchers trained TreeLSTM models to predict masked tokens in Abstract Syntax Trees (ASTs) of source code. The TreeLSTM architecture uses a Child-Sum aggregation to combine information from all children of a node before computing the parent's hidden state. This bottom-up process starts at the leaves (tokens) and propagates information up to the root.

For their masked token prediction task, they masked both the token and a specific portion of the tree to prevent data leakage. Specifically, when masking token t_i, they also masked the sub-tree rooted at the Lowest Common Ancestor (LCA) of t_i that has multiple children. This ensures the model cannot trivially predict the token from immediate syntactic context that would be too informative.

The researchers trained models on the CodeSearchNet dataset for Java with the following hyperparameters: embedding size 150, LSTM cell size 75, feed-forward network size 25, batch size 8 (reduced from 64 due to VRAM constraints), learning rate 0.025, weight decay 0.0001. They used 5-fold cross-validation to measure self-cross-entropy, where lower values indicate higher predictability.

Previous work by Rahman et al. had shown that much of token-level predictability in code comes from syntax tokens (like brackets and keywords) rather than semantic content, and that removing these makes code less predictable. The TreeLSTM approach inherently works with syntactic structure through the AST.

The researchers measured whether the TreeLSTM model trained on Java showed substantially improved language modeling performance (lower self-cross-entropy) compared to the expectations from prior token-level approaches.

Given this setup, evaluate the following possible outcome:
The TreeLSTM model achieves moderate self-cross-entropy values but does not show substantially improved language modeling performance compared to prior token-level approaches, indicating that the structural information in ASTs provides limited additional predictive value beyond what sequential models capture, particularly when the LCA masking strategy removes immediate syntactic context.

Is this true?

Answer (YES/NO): NO